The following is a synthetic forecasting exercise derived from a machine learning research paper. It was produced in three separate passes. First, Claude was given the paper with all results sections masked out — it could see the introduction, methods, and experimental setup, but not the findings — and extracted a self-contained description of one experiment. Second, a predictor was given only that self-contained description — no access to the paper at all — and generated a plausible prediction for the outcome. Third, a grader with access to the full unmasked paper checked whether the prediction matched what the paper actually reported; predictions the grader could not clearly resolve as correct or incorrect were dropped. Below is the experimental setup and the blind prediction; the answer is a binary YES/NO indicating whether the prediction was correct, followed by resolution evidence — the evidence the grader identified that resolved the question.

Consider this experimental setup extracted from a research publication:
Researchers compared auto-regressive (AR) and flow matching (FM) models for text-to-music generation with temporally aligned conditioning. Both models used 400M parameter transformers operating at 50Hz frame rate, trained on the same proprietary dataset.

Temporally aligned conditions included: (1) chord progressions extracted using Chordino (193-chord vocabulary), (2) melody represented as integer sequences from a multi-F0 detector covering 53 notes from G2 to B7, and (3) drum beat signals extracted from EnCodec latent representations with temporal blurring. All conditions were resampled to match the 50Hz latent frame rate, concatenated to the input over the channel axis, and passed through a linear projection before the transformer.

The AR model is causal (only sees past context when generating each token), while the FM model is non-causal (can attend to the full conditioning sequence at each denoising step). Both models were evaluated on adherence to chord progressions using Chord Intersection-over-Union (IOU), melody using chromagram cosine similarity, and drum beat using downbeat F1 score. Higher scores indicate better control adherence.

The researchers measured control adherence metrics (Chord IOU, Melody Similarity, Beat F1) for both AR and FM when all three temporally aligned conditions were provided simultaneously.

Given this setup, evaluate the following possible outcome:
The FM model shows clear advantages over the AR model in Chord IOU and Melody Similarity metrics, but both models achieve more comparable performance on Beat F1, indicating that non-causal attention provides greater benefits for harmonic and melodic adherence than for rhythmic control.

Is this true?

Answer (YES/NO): NO